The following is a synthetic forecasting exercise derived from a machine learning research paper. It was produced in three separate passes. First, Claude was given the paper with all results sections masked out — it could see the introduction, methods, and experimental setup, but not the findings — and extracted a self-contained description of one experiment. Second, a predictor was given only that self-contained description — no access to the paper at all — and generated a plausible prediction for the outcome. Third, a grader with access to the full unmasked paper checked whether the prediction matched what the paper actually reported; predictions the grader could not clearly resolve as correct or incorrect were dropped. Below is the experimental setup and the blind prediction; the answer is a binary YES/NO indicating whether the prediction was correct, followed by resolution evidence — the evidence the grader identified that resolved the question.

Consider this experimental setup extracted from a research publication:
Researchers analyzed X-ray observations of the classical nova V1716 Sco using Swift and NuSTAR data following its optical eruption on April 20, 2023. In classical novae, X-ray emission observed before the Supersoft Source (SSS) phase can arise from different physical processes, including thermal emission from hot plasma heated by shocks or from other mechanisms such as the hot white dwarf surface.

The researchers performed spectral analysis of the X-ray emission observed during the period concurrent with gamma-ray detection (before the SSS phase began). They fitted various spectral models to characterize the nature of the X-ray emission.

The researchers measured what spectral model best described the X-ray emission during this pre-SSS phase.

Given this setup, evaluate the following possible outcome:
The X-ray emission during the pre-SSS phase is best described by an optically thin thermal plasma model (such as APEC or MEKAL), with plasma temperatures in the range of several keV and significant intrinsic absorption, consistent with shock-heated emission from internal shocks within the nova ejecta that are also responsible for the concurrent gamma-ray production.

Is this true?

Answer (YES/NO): YES